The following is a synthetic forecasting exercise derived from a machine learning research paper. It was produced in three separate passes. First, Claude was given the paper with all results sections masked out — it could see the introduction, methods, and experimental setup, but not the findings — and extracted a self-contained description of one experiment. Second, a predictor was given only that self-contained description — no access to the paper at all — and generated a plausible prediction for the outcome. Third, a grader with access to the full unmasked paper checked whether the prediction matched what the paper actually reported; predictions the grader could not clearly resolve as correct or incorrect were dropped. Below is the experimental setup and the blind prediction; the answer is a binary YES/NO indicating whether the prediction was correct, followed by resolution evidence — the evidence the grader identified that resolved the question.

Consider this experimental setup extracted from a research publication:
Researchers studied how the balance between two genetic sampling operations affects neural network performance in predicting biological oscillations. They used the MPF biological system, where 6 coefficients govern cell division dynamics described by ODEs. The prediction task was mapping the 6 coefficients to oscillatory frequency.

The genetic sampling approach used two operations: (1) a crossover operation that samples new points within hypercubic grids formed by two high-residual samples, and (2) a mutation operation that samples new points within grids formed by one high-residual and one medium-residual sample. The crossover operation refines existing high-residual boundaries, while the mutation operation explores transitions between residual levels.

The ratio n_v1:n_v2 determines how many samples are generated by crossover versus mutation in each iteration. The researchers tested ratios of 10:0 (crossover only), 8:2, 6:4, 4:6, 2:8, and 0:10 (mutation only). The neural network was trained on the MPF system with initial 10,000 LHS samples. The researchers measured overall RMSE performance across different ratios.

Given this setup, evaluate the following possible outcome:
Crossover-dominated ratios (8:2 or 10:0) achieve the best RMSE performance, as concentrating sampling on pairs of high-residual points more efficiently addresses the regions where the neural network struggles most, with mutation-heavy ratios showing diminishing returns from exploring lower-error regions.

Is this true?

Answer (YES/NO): NO